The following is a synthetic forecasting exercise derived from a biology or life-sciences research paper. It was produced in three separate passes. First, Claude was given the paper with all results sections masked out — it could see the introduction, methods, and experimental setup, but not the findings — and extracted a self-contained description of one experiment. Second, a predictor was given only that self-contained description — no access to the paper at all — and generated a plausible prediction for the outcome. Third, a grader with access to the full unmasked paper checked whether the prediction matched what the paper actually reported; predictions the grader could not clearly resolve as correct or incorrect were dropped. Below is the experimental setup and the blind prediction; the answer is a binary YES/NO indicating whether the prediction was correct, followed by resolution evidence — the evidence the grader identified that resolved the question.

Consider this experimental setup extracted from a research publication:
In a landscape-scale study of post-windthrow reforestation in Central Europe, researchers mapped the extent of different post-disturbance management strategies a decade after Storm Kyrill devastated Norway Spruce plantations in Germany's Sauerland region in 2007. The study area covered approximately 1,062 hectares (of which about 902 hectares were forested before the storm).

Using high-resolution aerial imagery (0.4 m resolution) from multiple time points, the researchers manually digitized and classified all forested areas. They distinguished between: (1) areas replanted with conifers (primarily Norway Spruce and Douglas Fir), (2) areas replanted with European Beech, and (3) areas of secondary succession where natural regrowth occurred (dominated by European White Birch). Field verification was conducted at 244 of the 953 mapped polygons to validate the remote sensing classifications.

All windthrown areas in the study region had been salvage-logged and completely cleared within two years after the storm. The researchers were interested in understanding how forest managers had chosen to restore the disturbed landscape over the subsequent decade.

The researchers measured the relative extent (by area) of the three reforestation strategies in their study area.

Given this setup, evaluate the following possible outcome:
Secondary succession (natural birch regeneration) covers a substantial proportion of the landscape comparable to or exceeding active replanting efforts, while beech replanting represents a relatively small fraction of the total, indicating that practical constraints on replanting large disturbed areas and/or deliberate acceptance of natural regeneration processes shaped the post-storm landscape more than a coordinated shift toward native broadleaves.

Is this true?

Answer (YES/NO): YES